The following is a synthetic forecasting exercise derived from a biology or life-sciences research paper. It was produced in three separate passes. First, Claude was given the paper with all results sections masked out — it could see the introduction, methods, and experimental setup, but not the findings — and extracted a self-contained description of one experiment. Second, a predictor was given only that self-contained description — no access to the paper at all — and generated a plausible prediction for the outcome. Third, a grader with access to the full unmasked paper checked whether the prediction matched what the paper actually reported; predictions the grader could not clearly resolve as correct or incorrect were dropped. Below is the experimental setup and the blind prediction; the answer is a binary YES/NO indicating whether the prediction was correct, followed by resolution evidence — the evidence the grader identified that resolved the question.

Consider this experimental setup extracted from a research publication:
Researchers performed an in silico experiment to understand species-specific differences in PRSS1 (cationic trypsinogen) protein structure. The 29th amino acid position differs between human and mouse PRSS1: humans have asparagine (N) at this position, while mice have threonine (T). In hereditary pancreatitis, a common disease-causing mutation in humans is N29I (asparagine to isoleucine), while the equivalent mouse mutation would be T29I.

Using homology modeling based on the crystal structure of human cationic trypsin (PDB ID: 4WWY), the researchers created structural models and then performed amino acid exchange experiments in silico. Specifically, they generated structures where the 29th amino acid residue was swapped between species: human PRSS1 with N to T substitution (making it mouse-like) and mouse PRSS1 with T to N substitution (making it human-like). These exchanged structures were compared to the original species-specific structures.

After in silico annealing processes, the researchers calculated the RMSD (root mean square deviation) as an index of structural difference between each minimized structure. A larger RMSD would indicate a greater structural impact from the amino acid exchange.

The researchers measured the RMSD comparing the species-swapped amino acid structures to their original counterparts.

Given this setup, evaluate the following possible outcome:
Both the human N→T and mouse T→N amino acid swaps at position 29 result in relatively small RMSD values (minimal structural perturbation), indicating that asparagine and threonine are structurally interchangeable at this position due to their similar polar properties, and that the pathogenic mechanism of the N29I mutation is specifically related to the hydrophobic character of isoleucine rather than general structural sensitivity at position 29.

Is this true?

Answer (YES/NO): YES